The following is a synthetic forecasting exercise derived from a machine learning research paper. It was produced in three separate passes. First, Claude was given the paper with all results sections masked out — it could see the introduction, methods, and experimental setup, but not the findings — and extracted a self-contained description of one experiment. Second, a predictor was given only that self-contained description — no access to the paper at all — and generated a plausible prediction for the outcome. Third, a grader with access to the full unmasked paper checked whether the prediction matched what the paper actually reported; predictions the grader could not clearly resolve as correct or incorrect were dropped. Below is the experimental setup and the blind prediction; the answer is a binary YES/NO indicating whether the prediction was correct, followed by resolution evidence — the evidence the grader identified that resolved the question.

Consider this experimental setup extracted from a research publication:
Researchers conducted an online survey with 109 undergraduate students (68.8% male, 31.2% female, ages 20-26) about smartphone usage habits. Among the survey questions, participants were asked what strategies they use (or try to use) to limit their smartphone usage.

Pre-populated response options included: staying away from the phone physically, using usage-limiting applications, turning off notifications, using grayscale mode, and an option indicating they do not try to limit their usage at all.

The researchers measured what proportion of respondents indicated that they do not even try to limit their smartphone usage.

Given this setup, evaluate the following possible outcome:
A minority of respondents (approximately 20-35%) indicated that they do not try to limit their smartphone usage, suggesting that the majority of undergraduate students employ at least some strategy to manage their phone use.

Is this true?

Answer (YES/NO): NO